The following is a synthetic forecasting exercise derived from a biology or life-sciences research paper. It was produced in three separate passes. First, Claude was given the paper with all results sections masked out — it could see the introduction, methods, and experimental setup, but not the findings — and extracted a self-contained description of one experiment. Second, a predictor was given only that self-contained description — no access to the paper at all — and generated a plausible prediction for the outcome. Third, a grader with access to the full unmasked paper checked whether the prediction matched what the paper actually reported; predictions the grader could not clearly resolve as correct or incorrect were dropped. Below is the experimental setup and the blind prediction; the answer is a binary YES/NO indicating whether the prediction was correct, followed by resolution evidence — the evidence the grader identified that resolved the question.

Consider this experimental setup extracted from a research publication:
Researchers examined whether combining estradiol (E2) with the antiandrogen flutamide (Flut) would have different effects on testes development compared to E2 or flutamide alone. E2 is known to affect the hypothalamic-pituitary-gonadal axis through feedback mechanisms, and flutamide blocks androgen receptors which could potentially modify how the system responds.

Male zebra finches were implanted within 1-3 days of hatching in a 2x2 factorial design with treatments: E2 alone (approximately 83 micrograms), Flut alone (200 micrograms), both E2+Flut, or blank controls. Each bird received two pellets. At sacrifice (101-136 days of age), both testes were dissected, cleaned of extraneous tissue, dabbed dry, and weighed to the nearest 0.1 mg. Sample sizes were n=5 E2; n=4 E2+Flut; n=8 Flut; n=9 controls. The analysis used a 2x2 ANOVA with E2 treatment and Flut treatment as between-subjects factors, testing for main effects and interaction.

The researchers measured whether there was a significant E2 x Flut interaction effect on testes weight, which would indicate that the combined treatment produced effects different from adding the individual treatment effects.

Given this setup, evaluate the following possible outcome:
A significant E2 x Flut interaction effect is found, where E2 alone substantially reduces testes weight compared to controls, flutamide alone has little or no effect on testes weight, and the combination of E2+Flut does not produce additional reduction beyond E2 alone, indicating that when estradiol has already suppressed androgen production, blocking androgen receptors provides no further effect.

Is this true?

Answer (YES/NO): NO